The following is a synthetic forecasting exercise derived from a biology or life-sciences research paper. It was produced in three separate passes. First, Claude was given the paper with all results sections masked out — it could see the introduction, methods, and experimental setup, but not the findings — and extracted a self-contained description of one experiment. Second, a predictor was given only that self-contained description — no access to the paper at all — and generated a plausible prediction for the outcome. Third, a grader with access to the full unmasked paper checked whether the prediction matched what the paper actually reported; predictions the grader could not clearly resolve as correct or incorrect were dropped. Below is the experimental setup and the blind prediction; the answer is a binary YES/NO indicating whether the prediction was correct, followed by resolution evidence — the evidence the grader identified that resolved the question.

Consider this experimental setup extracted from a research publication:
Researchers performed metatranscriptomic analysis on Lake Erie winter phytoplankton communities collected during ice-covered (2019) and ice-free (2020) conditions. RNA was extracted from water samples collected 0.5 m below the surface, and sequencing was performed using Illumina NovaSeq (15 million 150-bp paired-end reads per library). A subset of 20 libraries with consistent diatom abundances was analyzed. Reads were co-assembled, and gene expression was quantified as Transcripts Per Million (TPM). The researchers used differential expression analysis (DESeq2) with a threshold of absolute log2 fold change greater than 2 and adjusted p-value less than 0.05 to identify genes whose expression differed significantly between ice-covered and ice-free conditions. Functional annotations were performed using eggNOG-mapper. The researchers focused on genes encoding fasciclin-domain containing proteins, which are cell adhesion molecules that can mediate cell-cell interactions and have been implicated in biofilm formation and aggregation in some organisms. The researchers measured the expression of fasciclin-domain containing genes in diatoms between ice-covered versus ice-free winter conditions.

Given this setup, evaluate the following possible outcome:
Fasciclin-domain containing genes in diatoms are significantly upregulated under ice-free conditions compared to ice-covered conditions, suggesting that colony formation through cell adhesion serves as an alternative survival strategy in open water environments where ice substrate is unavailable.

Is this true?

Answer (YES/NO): YES